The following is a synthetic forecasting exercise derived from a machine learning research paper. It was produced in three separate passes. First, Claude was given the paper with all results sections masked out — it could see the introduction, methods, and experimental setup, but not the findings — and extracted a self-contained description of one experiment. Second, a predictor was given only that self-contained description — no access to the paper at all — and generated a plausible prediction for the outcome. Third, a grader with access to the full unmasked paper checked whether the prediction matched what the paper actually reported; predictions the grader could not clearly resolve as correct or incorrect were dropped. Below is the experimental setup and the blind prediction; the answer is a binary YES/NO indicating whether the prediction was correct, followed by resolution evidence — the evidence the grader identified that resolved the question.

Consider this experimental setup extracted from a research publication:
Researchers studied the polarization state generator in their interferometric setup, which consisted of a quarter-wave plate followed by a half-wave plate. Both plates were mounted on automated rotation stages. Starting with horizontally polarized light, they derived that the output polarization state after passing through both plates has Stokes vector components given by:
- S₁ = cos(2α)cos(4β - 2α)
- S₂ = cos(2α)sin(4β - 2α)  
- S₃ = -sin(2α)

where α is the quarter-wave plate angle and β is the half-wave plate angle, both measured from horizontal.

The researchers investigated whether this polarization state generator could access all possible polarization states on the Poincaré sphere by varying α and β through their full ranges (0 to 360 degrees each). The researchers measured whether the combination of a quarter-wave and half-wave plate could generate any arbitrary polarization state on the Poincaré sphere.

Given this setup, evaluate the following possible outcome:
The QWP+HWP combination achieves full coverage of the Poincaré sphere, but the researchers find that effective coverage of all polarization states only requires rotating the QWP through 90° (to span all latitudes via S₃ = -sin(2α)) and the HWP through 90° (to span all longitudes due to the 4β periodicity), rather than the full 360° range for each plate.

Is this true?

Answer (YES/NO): NO